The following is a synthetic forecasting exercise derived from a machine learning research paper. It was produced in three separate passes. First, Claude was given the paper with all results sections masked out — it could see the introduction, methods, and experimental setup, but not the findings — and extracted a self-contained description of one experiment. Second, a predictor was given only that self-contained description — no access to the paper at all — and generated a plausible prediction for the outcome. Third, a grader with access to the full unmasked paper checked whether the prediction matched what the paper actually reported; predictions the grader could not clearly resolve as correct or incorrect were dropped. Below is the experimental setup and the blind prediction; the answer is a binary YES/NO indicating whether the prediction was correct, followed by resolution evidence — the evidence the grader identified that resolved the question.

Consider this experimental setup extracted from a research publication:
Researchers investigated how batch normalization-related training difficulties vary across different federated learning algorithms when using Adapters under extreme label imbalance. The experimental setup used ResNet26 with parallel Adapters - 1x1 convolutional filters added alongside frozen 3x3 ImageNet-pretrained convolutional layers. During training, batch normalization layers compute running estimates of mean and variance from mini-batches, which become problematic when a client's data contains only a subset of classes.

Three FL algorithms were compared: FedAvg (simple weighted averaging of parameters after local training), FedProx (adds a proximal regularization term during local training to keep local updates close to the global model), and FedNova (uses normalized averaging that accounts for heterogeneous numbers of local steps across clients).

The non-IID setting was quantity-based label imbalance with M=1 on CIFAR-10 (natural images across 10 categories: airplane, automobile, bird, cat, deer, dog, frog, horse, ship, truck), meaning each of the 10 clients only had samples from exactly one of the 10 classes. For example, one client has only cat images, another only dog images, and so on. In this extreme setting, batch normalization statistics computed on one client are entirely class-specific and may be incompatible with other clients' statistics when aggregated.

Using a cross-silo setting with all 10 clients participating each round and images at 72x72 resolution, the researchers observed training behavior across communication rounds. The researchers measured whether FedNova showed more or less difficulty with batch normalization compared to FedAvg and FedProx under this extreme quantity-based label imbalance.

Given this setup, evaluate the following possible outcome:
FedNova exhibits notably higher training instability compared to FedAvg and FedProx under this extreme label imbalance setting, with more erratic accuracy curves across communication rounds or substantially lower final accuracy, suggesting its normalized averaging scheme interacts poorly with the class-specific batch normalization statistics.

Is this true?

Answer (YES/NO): NO